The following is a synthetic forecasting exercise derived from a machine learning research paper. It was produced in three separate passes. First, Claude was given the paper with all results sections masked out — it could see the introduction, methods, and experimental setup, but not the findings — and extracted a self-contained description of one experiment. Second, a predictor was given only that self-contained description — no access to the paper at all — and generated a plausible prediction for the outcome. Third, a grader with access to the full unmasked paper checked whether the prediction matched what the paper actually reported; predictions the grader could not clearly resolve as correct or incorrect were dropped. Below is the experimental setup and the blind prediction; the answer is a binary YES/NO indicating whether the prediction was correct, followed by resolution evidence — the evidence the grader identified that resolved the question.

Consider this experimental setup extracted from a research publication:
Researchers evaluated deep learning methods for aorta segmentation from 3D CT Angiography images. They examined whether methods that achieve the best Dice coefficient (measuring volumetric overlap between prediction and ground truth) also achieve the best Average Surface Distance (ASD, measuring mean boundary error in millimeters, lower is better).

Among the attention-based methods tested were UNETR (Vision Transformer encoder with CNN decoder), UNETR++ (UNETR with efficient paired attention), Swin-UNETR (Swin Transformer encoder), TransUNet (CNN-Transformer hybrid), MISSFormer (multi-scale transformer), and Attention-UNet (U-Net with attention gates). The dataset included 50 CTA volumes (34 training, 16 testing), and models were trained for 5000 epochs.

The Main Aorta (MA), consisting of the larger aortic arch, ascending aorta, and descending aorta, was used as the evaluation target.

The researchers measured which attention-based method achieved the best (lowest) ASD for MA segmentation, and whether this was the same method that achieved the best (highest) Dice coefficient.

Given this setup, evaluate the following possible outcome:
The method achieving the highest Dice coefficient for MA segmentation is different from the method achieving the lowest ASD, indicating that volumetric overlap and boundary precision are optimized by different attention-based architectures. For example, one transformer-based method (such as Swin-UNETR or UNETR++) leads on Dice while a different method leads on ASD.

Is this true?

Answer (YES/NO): YES